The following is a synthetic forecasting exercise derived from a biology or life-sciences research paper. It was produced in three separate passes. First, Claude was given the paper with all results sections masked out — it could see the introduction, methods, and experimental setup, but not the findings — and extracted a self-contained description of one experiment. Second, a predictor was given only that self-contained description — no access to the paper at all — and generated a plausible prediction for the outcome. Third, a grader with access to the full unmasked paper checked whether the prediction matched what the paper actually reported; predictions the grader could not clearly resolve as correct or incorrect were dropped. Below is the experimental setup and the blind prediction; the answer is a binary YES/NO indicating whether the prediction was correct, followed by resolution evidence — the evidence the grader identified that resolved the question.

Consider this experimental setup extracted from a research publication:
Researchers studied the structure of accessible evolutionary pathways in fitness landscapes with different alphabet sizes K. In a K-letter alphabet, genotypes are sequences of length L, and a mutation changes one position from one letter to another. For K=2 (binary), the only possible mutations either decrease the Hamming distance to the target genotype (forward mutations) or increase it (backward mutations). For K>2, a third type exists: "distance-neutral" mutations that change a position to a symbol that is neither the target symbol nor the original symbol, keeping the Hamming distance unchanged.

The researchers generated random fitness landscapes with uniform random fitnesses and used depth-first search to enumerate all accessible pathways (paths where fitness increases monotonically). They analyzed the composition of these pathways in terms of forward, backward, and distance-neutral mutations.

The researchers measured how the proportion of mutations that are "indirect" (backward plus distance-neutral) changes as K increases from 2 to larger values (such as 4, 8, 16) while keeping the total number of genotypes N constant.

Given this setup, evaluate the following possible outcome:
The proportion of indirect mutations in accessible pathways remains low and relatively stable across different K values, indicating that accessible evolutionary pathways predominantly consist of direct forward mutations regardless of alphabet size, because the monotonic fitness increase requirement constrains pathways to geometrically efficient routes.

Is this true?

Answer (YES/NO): NO